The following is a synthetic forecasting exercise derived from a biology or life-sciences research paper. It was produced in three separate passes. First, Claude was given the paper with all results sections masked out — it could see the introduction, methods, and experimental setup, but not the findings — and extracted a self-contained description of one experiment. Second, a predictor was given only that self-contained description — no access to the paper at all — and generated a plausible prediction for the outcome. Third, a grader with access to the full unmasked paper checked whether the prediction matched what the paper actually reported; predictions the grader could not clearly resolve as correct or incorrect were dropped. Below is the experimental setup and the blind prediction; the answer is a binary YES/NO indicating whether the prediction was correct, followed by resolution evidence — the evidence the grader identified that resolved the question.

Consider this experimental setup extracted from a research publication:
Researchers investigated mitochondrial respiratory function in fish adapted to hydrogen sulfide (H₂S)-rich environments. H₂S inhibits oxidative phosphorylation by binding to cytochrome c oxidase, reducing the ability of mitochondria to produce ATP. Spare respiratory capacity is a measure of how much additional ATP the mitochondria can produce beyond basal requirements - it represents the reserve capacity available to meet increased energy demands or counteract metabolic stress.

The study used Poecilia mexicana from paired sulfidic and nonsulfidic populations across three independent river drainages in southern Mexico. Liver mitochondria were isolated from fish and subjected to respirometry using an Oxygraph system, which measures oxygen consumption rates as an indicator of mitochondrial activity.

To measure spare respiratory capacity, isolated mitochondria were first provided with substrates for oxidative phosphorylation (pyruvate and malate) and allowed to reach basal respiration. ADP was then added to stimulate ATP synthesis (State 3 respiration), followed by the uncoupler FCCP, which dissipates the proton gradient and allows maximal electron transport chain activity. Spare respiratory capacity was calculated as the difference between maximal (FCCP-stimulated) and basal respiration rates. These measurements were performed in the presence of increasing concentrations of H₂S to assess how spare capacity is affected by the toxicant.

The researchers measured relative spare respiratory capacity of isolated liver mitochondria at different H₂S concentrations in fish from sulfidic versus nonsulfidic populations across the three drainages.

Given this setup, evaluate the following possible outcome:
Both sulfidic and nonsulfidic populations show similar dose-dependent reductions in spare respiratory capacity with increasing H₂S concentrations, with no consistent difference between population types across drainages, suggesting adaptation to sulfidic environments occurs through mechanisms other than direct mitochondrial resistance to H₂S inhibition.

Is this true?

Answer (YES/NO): NO